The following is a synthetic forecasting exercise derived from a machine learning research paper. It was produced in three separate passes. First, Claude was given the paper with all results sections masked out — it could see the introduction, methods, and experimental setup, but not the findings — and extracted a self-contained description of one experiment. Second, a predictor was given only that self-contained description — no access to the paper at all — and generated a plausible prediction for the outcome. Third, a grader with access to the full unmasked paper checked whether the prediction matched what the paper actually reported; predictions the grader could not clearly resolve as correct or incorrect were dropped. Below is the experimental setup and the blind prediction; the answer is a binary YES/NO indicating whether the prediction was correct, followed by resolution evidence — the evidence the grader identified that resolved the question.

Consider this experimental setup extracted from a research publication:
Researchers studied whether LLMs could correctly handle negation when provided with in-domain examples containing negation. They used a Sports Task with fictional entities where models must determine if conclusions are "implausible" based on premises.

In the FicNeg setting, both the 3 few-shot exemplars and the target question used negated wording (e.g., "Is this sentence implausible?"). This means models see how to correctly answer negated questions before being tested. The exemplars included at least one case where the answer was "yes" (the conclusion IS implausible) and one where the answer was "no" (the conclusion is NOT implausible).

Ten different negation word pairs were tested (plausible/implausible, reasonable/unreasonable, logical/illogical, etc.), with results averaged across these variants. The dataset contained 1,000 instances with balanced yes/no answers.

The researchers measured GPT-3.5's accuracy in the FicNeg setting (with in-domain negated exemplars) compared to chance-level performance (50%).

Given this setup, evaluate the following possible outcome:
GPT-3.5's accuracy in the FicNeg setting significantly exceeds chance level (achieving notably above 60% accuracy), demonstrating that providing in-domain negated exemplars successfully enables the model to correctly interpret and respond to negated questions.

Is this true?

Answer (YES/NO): NO